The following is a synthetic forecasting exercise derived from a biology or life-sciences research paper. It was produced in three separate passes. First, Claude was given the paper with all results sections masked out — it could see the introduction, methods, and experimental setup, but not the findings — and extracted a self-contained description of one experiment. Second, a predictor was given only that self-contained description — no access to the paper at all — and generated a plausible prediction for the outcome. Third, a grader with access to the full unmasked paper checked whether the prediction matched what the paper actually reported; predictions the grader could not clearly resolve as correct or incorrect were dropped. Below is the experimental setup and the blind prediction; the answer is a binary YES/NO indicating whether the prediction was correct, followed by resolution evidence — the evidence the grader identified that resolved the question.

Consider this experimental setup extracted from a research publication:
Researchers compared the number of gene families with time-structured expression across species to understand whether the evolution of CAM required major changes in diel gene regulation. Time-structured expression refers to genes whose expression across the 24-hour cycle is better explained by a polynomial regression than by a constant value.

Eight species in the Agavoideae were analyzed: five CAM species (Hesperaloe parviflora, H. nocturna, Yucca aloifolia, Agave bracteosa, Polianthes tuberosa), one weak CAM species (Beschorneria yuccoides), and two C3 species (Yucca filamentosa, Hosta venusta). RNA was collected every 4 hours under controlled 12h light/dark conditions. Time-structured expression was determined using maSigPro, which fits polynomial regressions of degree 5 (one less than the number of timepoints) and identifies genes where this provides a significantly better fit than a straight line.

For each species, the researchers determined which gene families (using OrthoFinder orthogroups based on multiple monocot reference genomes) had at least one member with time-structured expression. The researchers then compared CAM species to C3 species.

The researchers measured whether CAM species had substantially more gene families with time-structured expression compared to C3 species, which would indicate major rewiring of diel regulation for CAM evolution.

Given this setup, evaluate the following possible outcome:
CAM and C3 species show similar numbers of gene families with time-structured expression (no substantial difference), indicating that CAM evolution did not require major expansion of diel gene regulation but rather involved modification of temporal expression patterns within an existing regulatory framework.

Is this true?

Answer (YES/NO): YES